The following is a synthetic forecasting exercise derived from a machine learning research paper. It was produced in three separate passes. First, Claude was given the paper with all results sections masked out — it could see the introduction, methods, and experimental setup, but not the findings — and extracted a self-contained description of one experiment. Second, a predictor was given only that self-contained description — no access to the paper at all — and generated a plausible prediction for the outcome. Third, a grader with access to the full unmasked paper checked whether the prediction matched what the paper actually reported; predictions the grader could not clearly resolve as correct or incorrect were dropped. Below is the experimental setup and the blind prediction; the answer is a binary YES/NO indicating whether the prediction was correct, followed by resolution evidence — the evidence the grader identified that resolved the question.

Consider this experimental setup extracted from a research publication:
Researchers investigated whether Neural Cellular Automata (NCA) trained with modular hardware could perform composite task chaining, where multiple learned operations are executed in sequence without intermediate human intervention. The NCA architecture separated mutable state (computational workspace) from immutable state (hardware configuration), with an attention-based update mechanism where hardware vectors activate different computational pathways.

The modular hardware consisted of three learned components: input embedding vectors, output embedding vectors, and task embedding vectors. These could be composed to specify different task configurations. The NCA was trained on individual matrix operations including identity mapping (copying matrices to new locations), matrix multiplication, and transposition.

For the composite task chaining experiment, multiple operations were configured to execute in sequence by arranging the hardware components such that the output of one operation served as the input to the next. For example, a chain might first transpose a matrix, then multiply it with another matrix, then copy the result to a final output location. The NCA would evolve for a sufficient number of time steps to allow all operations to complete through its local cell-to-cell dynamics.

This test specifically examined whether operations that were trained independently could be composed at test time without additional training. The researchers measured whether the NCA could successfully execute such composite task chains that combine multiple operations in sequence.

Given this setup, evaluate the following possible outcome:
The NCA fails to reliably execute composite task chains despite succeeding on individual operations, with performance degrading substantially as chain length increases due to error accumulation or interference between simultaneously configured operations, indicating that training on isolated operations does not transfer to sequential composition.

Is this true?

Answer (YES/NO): NO